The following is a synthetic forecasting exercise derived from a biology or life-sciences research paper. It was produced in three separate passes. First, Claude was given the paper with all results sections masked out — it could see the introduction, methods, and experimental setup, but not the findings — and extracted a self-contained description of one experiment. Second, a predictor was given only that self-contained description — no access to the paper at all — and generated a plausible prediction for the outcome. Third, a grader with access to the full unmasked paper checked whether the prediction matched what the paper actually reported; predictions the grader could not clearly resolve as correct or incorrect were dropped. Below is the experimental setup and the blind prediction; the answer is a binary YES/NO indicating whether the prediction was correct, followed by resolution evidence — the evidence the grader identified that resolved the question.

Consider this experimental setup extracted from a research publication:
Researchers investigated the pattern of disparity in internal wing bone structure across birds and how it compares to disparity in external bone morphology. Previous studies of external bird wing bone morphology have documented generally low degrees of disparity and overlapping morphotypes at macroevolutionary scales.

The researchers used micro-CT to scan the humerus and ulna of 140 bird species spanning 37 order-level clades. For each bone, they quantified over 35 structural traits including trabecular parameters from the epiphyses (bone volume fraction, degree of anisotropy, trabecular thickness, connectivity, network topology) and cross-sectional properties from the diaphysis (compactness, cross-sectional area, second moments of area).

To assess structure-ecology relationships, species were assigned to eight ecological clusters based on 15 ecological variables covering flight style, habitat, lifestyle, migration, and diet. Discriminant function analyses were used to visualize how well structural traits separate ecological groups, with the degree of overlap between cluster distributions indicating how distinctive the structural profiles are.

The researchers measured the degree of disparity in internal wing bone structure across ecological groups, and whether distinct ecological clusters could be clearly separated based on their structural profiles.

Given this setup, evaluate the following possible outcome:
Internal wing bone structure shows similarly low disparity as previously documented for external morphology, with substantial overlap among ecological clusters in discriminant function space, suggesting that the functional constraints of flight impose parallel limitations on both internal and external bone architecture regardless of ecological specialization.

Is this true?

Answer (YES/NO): YES